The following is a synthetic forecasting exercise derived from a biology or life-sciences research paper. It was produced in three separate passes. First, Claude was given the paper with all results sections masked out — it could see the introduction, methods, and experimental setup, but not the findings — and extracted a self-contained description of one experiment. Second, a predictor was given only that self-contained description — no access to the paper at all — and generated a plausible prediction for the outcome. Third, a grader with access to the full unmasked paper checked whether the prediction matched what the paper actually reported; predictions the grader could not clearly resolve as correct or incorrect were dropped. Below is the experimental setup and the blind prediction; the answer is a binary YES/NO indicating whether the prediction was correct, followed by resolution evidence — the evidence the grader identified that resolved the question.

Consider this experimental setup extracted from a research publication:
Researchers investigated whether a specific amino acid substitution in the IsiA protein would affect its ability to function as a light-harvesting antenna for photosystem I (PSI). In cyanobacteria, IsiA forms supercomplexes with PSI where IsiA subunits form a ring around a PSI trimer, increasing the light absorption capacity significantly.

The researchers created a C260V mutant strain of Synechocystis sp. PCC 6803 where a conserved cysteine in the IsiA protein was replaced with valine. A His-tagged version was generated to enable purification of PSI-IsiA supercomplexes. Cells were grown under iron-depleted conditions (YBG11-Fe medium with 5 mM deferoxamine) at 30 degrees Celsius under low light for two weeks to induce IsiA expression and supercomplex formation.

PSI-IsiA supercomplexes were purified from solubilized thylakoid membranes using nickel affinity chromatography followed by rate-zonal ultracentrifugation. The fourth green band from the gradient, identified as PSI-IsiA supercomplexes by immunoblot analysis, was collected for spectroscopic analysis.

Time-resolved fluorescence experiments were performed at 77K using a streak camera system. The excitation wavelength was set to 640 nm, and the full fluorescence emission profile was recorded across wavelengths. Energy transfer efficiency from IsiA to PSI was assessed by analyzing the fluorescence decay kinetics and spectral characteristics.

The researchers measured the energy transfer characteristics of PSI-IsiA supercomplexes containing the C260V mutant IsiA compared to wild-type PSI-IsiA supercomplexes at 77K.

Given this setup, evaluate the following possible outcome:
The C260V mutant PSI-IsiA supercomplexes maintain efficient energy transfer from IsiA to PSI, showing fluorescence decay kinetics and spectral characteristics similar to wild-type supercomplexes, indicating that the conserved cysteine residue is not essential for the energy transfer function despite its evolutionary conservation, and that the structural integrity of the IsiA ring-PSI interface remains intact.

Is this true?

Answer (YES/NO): YES